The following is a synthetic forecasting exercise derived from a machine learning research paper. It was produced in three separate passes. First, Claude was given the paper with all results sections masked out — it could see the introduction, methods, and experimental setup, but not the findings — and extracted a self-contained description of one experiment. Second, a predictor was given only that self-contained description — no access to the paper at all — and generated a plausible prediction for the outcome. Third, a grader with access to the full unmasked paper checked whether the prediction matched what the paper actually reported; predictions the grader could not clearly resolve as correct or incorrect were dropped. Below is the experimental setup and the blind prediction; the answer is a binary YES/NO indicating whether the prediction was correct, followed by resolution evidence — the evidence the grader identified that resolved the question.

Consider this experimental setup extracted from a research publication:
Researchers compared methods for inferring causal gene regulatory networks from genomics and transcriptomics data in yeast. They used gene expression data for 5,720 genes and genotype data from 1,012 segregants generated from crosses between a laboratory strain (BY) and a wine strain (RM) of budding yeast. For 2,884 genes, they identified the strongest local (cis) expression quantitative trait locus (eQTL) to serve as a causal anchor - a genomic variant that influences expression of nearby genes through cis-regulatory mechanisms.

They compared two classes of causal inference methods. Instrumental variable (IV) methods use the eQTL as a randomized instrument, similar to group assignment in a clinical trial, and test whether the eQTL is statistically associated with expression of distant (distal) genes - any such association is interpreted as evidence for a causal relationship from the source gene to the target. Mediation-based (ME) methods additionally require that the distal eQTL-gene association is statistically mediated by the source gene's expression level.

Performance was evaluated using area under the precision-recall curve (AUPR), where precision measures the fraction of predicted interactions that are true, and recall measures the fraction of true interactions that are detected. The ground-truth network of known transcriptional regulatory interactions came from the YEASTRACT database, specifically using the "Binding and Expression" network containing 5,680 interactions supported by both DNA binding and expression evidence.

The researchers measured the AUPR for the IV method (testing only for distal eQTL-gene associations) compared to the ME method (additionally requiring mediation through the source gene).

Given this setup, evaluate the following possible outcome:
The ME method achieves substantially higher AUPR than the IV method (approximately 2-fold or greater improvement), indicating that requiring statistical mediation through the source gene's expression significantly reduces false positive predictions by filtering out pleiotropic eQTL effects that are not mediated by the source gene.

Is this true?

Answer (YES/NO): NO